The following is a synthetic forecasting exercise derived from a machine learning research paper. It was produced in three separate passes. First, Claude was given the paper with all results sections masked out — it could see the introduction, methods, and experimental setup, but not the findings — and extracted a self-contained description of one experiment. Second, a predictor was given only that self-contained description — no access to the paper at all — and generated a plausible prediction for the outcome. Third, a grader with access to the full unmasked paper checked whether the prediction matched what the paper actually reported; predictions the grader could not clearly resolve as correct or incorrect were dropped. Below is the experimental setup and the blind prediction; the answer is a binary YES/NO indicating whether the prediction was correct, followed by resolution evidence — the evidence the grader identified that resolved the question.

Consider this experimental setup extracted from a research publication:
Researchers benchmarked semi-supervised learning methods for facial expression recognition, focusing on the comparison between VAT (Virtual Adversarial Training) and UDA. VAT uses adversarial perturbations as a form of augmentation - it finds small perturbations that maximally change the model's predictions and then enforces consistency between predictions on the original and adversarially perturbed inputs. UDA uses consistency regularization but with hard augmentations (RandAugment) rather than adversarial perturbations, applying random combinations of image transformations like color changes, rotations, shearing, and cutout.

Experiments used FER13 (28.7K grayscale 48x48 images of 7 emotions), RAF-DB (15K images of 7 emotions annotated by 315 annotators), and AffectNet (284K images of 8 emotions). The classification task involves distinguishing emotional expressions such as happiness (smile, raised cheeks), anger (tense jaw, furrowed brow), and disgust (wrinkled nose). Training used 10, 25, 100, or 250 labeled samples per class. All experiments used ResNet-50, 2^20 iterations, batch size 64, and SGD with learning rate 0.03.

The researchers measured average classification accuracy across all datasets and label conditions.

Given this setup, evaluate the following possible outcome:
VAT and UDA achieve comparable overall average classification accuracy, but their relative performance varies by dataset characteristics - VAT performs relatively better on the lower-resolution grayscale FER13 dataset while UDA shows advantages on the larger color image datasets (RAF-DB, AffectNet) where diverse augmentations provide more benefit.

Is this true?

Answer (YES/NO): NO